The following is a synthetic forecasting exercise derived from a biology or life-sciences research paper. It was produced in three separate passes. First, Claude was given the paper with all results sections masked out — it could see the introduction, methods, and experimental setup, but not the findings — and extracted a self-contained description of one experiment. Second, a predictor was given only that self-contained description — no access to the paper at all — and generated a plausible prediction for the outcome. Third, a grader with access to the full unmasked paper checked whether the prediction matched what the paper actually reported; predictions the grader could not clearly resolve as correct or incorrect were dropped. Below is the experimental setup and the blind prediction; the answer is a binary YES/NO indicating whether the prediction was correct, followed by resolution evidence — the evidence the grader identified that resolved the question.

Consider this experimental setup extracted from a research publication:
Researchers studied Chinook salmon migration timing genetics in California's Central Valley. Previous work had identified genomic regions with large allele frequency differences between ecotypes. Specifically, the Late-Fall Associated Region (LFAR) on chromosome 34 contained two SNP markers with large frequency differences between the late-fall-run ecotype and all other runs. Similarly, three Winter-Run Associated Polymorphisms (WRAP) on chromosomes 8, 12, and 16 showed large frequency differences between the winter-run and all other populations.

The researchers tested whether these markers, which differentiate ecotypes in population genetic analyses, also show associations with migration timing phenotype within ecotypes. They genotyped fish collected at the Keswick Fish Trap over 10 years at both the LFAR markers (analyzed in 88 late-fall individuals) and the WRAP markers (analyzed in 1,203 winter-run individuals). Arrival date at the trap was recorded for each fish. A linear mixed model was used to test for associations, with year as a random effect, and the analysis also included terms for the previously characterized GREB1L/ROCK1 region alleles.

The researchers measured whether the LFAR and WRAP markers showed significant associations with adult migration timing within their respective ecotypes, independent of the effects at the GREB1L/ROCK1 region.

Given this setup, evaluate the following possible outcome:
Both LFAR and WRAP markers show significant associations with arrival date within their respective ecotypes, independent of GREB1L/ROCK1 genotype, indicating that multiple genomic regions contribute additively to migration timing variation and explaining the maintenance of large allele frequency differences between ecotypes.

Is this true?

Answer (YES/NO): NO